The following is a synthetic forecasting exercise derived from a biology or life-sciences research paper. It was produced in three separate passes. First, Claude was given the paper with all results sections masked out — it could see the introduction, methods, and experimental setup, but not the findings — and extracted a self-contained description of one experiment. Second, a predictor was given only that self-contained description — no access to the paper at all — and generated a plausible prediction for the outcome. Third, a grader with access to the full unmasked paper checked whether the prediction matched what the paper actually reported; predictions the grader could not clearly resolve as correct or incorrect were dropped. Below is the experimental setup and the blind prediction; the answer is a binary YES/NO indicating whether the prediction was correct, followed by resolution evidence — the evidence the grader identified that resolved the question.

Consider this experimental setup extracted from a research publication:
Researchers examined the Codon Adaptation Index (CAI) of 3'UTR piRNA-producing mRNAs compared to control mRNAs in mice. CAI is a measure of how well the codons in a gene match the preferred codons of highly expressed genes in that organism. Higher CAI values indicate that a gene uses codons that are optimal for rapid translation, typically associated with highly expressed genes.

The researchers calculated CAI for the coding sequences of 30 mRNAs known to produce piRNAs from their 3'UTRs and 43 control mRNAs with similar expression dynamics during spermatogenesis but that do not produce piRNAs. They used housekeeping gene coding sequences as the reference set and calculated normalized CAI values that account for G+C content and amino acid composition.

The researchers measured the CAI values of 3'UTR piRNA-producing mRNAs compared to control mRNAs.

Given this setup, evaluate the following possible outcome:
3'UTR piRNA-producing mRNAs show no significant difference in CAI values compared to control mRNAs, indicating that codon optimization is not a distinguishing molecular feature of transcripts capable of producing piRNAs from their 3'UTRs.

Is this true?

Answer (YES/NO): YES